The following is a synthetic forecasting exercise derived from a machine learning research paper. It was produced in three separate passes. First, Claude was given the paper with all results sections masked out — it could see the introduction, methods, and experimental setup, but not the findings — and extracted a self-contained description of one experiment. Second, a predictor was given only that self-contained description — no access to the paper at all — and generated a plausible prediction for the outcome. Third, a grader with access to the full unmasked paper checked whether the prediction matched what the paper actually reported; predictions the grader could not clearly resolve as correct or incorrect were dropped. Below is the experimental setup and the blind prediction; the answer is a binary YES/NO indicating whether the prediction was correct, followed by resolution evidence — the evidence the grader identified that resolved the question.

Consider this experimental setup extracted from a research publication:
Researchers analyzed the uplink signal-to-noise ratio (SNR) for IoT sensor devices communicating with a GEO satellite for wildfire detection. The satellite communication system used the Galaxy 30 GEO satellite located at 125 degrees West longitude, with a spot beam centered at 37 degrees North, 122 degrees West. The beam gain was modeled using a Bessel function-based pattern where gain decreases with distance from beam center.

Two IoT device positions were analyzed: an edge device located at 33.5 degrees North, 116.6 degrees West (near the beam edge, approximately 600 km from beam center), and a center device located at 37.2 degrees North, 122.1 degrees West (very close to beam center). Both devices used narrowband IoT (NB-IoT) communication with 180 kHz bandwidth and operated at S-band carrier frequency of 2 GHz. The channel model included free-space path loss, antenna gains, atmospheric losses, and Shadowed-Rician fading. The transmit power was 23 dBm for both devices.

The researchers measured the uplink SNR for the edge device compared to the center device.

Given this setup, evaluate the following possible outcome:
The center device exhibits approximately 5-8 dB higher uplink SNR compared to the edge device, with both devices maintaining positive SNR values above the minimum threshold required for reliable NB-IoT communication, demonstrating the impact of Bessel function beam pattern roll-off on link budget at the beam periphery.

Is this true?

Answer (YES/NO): NO